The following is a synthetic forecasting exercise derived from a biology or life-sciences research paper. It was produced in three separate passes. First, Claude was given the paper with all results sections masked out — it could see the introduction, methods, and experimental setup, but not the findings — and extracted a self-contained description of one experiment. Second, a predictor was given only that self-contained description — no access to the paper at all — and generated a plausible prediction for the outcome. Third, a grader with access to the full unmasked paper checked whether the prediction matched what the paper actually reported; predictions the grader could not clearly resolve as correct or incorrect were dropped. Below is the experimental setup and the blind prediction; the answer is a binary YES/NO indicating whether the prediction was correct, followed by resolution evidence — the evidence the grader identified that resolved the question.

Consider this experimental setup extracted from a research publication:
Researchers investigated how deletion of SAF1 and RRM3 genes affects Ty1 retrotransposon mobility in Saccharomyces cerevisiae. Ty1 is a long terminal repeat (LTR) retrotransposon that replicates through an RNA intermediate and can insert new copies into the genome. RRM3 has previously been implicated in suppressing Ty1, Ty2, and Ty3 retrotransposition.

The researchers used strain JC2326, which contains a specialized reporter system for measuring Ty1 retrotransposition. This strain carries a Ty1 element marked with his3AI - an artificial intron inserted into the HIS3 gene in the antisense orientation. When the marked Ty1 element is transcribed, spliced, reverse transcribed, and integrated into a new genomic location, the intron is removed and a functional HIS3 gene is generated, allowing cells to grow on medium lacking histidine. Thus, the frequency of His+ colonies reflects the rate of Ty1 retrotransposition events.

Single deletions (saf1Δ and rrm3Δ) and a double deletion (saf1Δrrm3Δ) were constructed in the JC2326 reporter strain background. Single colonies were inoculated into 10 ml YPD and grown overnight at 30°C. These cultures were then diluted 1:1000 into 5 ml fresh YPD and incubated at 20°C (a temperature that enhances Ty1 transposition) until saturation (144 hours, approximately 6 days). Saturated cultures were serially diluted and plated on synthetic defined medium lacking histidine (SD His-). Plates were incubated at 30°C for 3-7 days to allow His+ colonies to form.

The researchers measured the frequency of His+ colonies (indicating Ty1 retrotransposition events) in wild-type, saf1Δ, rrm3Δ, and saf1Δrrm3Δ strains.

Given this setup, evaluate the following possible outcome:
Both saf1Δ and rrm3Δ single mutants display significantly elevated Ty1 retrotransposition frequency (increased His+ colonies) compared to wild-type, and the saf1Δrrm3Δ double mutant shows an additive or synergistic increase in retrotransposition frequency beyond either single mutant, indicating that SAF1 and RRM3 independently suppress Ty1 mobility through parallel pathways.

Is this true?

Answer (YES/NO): YES